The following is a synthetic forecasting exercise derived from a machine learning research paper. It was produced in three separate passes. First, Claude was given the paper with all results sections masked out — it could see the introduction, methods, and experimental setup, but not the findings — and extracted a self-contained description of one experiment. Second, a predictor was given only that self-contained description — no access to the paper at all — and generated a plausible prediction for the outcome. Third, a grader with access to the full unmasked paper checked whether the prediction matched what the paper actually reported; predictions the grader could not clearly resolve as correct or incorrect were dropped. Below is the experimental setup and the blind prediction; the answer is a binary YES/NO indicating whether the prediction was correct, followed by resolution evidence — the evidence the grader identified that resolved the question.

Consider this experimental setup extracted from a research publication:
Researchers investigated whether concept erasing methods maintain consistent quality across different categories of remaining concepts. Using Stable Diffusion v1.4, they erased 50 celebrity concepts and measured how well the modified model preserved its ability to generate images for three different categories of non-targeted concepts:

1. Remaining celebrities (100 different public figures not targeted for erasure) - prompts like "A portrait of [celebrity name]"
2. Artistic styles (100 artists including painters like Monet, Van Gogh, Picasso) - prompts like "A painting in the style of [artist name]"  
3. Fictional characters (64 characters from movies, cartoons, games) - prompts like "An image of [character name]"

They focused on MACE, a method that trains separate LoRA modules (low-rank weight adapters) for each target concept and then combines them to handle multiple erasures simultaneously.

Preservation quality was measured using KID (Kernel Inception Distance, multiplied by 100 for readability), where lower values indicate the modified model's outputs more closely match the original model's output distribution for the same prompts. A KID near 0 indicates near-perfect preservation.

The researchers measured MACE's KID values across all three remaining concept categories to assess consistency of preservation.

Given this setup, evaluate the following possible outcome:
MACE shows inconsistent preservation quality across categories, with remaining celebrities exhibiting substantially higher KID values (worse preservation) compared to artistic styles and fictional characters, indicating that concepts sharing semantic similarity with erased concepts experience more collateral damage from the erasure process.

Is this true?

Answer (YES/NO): NO